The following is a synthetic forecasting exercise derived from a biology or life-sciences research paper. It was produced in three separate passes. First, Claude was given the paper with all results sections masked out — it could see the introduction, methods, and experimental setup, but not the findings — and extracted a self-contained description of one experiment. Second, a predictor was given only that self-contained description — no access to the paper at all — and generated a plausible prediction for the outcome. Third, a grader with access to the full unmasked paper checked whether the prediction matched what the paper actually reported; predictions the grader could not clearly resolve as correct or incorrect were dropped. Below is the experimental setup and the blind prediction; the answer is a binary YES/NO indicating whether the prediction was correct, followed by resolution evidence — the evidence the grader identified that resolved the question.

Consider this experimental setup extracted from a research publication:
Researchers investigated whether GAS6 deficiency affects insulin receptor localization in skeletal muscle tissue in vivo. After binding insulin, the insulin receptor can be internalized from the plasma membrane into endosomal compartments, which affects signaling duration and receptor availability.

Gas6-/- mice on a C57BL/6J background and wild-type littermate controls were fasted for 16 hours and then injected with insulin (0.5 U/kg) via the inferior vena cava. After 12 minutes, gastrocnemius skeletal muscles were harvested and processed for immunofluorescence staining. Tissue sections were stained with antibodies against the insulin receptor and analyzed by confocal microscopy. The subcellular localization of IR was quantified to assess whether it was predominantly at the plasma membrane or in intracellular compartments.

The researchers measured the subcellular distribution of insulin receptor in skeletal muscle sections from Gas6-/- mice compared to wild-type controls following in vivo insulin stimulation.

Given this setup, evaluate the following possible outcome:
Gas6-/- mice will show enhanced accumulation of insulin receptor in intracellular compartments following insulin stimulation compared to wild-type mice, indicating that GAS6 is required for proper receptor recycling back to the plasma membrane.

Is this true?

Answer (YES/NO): NO